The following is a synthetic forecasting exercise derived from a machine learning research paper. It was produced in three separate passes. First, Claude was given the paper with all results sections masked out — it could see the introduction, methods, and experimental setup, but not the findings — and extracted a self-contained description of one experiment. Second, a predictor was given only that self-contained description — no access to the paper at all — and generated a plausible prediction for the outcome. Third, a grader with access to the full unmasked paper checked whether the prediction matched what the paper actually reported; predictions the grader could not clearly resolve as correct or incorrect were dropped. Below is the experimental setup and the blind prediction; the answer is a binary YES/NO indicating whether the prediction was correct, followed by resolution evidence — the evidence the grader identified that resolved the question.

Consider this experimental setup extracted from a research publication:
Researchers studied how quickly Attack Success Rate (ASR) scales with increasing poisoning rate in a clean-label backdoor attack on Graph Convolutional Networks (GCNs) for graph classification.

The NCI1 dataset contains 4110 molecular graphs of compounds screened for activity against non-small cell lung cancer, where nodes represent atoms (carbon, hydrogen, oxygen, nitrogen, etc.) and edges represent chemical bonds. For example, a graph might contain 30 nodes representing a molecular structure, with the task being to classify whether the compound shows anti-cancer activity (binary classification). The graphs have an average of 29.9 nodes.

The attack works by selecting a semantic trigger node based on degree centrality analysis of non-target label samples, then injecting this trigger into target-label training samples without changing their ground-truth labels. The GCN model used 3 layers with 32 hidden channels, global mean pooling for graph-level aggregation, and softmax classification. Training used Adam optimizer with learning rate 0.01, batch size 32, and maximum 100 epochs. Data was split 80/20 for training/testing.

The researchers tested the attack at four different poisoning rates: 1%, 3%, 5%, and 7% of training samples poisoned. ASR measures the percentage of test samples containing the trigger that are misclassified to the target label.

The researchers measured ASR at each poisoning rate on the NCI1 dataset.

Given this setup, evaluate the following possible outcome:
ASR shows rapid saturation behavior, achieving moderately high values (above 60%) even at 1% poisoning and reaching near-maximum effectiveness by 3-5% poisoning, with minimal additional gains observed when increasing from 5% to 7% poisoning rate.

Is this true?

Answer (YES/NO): YES